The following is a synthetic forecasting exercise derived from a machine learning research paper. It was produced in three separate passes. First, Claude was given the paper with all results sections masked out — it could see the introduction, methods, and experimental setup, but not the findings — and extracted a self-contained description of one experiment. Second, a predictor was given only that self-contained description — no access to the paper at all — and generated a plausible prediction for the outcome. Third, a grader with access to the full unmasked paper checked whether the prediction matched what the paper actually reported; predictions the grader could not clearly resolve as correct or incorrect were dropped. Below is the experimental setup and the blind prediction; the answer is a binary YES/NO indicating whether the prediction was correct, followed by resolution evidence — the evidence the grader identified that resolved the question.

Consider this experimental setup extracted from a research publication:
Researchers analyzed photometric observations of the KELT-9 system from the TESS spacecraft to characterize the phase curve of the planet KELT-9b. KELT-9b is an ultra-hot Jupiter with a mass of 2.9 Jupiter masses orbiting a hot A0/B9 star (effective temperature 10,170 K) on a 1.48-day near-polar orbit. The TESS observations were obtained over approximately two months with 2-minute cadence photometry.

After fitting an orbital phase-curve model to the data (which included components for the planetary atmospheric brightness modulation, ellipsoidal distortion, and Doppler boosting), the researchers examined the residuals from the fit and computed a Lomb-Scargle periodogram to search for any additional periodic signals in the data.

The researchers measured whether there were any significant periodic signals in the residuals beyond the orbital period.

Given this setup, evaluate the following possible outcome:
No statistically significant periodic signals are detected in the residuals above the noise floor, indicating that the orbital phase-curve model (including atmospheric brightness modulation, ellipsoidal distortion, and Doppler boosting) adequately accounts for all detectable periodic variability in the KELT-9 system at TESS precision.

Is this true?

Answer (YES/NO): NO